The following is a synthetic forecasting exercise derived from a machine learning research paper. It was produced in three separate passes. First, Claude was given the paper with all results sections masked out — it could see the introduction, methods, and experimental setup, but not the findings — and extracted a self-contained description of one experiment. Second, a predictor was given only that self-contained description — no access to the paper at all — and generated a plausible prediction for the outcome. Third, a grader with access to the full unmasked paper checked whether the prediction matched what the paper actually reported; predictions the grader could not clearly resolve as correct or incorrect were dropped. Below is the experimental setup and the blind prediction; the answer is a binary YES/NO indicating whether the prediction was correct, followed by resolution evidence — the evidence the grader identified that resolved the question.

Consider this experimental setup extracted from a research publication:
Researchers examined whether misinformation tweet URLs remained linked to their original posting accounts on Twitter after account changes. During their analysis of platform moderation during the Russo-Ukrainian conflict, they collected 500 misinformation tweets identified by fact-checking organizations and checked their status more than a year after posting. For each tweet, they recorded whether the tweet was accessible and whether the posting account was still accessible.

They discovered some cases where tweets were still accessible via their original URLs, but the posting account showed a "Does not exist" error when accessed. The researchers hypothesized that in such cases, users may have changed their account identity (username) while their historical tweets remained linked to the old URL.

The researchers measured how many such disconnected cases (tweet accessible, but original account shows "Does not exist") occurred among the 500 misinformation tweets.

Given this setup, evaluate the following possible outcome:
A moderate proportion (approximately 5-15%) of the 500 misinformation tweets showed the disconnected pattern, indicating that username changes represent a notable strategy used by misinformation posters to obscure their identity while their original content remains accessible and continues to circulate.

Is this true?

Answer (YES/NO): NO